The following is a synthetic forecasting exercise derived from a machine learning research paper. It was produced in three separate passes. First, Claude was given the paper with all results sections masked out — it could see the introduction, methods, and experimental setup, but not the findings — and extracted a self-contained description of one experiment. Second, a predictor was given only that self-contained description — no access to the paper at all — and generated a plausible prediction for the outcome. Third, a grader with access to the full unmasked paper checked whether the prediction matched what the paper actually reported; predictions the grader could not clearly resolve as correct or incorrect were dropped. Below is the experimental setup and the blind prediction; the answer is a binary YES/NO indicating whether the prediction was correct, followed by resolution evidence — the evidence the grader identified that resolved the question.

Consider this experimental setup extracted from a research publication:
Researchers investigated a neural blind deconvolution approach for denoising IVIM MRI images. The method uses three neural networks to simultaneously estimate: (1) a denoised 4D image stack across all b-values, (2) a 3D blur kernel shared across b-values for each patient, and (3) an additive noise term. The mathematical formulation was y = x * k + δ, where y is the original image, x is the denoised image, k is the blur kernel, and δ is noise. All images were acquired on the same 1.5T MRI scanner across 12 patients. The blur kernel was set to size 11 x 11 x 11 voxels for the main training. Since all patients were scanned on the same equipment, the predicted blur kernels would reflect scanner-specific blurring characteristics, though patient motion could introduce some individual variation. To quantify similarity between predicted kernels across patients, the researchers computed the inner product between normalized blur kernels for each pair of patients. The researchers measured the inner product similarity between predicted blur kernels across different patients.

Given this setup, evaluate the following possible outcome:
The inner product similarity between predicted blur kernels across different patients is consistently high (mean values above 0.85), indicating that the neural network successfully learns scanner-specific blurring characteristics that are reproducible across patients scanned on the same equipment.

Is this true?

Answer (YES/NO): YES